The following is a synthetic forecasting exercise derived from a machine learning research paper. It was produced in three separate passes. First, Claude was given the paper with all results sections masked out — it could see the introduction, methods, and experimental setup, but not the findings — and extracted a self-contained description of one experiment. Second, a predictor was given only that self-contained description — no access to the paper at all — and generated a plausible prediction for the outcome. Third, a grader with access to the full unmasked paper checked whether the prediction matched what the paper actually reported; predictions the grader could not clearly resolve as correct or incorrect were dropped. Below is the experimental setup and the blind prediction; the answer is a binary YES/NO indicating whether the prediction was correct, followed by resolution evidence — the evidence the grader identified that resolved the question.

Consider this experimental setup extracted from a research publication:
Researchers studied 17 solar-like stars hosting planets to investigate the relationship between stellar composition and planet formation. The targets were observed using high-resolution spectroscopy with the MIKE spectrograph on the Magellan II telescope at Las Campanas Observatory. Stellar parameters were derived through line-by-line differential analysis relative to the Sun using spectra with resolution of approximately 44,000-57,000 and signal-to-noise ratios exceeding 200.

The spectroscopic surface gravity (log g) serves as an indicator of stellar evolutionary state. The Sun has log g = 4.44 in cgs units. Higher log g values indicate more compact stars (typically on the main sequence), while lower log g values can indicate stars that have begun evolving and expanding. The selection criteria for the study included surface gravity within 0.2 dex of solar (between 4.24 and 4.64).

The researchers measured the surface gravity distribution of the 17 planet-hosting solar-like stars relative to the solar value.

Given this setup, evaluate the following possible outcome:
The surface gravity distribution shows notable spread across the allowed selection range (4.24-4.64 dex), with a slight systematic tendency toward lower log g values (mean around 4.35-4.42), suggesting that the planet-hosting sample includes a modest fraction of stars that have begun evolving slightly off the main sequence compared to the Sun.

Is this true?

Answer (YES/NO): NO